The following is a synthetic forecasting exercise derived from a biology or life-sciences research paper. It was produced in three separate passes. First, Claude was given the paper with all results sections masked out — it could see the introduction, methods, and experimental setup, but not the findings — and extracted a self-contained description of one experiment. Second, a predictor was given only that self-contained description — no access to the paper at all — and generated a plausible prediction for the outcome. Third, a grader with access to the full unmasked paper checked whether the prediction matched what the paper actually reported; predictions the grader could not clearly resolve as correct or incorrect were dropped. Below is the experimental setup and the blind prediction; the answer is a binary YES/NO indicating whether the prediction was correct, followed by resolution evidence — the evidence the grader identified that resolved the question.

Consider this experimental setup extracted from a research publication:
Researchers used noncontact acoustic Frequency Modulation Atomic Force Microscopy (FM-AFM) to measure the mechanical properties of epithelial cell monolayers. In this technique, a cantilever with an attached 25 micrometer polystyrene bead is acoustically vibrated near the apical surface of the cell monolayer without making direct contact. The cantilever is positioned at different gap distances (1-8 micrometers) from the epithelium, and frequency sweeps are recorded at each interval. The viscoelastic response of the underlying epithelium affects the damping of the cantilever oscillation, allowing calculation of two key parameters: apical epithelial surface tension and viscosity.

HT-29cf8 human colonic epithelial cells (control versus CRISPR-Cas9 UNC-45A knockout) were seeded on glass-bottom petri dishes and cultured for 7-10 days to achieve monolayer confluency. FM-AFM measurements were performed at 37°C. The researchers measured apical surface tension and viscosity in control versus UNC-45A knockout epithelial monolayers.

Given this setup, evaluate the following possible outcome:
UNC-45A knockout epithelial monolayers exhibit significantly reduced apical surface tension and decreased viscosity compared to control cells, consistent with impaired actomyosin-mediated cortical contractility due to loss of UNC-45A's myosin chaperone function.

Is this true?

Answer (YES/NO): YES